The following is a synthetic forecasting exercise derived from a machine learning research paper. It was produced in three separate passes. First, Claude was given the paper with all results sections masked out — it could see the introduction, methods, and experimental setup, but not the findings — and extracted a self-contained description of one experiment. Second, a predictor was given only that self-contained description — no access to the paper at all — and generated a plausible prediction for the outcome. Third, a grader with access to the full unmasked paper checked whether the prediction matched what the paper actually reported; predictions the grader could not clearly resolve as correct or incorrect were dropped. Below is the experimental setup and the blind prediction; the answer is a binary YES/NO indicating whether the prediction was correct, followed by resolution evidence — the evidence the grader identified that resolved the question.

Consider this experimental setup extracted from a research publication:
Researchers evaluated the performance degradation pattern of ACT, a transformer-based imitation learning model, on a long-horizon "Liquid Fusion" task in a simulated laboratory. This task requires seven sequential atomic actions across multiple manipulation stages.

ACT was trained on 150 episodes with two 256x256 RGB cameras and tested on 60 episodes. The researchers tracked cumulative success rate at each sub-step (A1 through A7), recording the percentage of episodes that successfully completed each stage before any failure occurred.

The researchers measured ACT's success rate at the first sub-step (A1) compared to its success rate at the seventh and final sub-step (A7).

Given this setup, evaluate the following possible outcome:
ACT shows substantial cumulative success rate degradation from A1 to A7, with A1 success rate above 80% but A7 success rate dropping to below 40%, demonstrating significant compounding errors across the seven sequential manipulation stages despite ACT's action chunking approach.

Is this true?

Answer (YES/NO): YES